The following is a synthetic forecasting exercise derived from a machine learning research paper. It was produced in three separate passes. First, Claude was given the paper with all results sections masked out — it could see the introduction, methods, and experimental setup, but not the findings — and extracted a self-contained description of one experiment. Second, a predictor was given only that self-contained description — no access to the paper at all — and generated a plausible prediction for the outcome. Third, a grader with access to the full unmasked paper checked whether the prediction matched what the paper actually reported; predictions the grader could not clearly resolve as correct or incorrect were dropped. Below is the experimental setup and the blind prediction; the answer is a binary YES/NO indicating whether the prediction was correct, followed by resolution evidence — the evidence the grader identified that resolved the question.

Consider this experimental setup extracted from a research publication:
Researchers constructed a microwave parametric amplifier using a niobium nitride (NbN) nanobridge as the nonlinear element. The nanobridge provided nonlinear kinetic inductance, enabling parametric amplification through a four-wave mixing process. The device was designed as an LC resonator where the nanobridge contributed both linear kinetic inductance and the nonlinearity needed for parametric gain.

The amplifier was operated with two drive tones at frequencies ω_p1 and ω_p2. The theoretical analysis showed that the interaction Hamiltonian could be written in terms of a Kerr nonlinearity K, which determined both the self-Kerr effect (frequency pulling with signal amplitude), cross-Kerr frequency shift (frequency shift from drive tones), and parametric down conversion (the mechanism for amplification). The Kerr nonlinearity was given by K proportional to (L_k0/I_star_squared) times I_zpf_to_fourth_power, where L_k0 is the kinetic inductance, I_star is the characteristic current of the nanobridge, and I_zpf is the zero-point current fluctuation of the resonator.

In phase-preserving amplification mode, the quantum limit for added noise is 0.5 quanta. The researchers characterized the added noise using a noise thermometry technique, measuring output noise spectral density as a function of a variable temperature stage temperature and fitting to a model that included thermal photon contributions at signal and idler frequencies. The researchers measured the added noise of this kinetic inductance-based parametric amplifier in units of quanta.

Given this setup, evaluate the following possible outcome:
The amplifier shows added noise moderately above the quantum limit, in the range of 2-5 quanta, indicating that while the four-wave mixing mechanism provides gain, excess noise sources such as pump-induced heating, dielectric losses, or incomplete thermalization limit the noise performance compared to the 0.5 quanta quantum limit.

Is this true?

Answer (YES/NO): NO